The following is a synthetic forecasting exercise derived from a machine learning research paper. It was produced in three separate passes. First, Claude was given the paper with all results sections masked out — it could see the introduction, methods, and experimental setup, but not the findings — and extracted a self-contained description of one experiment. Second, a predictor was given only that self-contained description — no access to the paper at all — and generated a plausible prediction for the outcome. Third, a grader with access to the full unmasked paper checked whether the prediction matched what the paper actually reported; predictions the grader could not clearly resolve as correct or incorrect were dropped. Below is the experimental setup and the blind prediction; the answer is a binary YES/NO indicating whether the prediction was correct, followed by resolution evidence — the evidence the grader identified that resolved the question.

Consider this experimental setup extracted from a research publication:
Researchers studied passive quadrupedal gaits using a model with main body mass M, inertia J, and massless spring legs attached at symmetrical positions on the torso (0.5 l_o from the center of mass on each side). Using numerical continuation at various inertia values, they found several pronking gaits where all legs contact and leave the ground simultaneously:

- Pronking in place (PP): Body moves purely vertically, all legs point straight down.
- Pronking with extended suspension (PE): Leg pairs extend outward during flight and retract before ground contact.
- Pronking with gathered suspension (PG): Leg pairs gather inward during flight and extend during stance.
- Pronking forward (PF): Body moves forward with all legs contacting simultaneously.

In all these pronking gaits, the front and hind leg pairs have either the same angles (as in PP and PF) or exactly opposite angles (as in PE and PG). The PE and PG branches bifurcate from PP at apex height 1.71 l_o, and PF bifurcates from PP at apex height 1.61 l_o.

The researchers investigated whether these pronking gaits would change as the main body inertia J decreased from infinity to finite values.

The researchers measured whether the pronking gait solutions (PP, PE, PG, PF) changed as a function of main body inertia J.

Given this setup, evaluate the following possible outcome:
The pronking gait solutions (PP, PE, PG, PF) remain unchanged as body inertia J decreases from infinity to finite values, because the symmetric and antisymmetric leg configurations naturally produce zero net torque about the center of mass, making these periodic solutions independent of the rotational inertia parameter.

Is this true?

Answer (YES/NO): YES